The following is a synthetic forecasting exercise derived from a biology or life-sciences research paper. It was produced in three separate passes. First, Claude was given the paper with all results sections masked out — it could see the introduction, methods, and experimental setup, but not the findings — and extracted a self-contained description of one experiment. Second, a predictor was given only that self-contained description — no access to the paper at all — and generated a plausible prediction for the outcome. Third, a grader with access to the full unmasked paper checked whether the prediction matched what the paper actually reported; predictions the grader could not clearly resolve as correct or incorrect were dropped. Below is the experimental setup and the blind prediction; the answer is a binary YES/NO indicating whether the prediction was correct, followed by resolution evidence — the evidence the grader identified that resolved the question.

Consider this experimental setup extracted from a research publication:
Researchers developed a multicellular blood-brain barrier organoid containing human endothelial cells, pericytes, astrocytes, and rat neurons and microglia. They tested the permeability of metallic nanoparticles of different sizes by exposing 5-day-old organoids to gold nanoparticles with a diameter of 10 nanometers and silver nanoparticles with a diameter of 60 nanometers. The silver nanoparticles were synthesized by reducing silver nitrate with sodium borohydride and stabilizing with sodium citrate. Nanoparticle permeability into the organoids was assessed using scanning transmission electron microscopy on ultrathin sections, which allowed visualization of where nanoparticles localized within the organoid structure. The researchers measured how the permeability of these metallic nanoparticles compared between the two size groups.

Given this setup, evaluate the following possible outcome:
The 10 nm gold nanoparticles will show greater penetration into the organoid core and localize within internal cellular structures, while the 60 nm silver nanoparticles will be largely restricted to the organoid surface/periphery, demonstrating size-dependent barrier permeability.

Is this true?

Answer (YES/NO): YES